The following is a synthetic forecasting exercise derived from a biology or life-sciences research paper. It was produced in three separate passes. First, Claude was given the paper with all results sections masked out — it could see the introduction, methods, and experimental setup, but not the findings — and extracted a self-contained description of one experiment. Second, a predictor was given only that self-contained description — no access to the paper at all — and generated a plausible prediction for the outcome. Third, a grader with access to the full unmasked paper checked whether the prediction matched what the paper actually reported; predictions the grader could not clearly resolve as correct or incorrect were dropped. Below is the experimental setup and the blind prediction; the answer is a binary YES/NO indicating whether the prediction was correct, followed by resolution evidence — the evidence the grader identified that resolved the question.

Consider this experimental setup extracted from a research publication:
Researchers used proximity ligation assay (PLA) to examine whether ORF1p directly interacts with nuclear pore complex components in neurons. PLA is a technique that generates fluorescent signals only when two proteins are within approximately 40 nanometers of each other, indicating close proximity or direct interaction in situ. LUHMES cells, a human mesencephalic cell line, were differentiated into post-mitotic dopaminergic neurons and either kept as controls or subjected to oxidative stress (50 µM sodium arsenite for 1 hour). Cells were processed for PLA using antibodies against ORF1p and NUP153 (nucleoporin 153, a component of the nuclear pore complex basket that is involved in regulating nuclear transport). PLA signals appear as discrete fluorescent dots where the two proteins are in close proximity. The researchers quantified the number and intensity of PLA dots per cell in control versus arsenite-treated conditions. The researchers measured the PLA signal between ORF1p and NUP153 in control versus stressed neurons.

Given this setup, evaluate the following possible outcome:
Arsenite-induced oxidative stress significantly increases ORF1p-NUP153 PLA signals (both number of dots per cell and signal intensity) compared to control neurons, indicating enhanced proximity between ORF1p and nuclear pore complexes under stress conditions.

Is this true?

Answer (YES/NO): YES